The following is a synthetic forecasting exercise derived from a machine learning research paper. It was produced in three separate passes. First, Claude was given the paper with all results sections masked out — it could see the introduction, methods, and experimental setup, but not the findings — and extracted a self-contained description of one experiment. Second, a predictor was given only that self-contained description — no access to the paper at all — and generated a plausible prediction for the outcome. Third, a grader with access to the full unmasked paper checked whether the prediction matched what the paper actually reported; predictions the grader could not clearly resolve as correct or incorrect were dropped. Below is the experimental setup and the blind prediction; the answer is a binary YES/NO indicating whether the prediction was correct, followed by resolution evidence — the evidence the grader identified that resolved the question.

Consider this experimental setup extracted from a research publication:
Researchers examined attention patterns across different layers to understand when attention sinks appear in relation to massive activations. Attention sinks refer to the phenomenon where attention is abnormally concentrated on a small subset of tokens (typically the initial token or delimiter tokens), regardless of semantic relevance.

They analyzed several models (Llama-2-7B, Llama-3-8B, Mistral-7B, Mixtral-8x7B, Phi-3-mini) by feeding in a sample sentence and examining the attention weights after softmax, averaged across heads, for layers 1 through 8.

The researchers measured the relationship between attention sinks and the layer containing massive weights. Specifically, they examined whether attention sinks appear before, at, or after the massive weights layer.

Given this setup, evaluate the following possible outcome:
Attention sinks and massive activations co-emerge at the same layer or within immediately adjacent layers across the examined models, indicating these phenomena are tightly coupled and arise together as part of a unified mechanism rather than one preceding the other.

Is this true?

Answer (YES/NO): NO